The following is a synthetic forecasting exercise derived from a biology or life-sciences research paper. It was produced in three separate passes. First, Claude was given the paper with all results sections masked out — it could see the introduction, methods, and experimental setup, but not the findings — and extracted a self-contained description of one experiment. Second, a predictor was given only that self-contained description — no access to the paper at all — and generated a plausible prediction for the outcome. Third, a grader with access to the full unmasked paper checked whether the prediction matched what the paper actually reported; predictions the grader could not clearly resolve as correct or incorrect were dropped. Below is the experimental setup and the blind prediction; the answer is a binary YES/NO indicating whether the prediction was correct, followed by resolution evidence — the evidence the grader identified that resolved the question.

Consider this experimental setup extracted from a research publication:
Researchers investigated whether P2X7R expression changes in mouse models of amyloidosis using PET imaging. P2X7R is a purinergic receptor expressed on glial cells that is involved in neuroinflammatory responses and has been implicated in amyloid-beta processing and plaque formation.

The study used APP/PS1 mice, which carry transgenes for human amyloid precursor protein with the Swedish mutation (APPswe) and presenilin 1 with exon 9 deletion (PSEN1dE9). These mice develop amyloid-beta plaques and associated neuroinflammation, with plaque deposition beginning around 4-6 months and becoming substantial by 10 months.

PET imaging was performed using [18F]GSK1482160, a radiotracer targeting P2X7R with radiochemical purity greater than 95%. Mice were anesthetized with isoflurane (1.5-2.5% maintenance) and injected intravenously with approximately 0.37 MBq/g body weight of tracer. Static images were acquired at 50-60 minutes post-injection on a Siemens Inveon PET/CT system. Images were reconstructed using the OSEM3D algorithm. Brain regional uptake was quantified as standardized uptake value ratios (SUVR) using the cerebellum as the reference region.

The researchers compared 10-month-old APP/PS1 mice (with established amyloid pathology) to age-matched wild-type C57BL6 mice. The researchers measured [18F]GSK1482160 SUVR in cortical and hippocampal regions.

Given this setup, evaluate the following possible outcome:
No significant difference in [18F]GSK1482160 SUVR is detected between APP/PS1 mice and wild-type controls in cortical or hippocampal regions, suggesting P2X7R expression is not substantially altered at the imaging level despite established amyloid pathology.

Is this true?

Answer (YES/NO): YES